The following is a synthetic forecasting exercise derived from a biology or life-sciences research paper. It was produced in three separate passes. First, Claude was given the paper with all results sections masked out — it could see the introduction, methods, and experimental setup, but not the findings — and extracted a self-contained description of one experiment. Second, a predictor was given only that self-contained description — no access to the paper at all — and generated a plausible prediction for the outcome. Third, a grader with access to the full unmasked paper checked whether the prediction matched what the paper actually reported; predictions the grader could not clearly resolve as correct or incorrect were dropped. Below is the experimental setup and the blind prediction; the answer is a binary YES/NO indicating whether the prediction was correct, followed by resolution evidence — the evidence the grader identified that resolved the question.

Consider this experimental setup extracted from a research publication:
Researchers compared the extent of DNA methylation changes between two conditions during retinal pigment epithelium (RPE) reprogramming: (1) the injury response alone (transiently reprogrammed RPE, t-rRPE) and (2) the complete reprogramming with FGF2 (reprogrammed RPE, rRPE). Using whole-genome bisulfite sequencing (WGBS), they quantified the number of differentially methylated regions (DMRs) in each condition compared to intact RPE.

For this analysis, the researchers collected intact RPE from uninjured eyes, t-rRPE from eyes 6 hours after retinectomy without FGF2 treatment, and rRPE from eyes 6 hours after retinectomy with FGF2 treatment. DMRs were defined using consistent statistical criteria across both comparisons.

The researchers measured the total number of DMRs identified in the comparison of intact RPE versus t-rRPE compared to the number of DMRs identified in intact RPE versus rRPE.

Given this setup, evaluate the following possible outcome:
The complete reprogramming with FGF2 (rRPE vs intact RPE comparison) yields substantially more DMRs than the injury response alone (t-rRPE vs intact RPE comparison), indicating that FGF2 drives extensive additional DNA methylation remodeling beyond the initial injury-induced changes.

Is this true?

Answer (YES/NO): NO